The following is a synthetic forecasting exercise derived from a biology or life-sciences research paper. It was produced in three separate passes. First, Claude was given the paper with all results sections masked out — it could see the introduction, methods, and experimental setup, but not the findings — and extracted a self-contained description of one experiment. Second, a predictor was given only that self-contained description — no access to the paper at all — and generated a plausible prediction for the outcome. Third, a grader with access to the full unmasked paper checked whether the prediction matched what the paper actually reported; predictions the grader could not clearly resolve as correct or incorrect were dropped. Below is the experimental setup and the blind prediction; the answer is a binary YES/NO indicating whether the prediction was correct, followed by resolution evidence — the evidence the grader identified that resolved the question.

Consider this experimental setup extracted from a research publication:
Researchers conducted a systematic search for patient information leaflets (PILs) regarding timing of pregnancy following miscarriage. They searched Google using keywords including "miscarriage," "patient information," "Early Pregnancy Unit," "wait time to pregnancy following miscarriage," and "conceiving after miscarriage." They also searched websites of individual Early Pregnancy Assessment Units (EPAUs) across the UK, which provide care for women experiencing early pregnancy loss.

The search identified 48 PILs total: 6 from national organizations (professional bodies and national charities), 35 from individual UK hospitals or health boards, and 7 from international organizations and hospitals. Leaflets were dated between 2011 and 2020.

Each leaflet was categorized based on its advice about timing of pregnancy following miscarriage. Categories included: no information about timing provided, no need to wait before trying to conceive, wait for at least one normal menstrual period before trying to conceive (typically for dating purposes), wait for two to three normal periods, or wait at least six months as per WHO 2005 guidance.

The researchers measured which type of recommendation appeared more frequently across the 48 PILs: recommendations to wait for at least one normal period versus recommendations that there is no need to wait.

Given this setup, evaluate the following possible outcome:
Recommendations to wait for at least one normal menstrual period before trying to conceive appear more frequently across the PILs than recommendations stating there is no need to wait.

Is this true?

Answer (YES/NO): YES